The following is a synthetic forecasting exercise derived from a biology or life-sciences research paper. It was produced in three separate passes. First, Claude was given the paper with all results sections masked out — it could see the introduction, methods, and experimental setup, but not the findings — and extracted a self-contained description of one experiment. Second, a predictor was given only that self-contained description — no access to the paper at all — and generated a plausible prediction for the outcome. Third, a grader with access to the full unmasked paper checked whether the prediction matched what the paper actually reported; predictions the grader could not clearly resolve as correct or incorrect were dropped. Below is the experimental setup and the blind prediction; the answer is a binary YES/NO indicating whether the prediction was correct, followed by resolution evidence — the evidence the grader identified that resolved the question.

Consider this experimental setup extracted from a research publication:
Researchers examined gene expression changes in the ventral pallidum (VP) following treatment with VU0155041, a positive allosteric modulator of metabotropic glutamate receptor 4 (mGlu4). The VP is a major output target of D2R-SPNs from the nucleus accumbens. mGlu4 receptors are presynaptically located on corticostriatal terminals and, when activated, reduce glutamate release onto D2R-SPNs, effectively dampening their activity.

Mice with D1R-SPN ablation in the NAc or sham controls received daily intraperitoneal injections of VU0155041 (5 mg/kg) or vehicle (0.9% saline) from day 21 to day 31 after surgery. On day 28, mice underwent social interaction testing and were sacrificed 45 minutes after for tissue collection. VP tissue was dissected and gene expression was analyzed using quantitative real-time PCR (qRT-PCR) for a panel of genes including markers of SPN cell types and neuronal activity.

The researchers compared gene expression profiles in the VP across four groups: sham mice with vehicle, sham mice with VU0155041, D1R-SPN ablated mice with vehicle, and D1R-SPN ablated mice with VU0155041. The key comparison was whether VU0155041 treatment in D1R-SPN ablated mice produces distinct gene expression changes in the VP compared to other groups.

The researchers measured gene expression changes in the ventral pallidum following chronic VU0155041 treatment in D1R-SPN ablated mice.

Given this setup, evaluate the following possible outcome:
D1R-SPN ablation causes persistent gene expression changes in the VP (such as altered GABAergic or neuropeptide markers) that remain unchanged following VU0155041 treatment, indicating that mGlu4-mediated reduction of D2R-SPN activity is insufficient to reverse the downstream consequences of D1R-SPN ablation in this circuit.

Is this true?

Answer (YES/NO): NO